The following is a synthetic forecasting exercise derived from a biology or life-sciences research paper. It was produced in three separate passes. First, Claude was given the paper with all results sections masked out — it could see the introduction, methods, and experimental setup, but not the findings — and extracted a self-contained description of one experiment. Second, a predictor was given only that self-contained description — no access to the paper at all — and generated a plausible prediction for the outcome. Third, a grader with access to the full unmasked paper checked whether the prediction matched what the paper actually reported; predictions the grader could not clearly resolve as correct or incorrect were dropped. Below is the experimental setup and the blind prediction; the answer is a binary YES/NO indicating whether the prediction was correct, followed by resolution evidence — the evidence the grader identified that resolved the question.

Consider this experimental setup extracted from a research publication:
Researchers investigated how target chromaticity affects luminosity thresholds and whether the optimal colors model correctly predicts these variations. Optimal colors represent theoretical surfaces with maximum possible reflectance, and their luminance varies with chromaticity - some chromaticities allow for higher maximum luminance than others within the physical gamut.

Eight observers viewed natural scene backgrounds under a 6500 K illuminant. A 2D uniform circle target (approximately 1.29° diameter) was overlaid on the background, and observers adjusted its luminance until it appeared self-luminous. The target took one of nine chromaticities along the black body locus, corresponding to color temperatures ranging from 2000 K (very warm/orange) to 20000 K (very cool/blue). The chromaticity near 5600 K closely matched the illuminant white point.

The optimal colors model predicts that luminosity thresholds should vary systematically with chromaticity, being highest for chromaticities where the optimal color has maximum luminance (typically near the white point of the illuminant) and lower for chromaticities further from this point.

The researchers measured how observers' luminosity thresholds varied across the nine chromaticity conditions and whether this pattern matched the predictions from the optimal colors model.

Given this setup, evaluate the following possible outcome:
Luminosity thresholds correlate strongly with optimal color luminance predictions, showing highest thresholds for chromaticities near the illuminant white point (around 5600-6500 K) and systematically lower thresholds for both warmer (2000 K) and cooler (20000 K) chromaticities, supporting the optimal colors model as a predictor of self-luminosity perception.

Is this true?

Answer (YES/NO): YES